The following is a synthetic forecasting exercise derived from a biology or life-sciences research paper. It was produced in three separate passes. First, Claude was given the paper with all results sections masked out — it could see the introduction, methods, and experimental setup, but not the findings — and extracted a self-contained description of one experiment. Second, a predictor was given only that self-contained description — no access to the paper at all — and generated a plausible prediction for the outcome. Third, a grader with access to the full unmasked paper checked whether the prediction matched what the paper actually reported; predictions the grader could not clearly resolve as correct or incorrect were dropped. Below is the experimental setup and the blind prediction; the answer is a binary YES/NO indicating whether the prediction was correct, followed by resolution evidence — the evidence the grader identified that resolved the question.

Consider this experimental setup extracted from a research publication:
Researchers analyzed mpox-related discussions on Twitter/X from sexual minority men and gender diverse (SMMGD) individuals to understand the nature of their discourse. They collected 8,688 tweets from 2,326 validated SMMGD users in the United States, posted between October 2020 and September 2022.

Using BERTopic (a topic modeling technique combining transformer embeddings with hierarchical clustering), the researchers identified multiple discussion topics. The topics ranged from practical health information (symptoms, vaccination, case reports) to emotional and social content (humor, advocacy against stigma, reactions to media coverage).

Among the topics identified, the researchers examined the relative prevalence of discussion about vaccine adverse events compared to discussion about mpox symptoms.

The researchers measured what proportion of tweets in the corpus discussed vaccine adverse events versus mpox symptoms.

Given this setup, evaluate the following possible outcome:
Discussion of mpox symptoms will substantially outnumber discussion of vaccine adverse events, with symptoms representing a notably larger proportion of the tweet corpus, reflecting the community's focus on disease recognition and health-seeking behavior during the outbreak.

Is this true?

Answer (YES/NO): YES